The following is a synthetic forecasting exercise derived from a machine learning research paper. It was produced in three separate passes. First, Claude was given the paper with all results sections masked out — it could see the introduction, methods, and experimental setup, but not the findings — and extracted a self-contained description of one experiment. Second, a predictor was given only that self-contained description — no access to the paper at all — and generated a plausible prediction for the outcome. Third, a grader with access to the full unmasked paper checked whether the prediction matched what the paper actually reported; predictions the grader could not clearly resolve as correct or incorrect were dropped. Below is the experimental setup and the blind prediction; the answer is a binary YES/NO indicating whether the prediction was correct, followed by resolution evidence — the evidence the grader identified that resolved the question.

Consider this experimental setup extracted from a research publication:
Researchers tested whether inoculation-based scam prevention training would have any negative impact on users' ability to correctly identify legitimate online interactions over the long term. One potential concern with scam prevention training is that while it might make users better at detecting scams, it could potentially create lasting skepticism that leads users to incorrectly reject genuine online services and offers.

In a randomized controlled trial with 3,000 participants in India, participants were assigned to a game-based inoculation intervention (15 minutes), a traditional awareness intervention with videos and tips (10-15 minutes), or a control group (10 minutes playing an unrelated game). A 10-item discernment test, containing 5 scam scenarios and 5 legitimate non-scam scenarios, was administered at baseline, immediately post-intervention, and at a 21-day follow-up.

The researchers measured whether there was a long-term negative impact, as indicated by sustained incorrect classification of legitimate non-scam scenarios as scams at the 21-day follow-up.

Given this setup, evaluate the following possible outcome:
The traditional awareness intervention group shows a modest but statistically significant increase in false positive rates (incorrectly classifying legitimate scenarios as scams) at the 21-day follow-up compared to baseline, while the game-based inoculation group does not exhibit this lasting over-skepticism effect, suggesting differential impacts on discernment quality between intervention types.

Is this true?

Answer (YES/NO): NO